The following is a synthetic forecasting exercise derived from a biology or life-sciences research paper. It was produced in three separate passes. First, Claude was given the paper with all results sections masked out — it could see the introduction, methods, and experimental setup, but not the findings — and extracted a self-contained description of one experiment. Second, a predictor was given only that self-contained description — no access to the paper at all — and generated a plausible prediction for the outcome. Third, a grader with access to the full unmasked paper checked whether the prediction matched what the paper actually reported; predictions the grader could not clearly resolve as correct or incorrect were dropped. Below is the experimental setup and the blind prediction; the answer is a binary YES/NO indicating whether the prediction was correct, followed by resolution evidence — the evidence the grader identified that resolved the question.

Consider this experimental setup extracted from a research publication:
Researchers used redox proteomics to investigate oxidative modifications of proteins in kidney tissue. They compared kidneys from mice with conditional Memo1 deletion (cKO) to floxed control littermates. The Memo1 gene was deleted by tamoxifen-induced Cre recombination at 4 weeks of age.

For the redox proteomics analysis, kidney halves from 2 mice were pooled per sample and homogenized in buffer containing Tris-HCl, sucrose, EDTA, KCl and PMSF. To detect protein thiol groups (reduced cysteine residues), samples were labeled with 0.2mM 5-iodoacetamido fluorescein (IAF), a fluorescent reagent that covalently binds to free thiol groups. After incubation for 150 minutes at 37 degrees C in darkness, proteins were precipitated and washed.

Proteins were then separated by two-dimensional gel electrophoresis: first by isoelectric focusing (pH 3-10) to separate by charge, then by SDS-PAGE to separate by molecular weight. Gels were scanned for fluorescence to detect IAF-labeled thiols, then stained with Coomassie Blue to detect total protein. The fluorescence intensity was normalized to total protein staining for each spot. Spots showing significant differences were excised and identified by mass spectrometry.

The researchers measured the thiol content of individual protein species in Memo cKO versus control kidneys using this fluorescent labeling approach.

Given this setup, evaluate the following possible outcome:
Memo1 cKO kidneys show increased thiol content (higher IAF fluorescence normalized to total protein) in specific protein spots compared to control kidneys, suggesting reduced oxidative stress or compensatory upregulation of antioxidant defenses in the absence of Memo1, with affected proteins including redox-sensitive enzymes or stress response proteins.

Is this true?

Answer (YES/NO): NO